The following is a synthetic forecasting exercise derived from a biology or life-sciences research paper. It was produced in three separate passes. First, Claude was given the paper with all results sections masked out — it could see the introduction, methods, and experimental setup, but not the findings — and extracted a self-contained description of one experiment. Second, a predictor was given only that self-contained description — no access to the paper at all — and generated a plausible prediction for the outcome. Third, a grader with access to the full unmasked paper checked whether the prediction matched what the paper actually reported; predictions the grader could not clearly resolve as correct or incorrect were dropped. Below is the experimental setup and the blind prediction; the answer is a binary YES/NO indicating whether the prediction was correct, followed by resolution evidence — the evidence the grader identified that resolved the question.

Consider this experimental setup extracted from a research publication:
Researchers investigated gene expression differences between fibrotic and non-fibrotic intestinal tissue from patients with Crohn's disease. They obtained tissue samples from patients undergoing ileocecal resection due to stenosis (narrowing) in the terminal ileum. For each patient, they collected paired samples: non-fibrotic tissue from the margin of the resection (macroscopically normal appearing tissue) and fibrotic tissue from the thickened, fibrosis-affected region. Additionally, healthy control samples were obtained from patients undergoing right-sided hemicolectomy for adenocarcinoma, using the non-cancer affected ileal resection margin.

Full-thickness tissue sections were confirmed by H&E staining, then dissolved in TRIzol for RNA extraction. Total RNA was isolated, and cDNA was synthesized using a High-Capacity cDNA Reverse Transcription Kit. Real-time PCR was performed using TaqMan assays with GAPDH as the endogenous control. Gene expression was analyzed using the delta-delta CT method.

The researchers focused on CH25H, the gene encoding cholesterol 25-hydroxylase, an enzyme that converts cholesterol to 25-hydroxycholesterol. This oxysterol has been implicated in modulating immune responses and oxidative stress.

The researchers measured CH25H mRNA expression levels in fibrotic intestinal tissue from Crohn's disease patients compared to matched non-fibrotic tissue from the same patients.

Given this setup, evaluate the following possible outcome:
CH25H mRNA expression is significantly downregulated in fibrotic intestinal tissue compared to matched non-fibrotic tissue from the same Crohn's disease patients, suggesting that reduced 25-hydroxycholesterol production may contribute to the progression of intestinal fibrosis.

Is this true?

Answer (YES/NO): NO